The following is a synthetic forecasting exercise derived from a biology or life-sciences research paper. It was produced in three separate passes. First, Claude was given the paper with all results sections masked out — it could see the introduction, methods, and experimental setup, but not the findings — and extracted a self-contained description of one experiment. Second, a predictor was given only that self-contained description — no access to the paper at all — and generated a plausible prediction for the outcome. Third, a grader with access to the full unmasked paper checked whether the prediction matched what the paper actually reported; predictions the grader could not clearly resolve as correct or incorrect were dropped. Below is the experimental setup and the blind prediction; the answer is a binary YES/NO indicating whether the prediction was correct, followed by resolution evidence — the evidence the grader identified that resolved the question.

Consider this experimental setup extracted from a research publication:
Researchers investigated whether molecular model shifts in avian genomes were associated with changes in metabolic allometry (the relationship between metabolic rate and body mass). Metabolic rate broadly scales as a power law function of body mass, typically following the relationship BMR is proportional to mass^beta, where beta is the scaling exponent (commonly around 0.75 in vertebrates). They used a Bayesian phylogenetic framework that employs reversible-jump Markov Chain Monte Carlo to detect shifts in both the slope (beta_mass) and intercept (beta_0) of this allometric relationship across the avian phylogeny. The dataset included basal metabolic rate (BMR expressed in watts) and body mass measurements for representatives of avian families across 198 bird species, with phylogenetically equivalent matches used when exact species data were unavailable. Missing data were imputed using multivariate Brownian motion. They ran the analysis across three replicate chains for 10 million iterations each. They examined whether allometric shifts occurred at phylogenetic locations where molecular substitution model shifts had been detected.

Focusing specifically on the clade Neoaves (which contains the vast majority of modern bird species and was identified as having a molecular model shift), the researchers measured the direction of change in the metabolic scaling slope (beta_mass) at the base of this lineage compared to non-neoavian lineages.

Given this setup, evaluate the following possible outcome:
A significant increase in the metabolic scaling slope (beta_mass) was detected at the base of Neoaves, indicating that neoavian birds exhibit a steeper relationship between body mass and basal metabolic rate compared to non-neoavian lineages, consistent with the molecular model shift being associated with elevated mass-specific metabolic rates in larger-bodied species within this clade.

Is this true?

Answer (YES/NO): NO